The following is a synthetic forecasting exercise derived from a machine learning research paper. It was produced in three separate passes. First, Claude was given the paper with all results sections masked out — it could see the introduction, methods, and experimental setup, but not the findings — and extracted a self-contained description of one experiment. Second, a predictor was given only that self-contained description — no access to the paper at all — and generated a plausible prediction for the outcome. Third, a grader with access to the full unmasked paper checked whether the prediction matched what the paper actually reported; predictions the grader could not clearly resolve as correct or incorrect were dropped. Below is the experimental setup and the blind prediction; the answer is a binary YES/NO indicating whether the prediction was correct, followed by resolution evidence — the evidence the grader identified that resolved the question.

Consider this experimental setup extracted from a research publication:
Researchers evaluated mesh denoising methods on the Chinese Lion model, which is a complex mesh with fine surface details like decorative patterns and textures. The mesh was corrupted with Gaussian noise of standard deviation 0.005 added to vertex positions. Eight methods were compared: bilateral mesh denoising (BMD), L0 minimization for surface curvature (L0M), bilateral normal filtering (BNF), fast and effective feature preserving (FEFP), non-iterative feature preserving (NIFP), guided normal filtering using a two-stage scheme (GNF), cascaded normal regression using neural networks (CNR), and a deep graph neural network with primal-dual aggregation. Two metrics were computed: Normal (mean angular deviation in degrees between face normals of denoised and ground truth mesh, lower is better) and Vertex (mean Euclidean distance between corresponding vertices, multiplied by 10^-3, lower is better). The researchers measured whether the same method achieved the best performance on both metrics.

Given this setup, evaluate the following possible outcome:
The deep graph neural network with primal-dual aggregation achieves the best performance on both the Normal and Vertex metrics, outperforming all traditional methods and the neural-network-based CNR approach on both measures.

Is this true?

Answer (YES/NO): NO